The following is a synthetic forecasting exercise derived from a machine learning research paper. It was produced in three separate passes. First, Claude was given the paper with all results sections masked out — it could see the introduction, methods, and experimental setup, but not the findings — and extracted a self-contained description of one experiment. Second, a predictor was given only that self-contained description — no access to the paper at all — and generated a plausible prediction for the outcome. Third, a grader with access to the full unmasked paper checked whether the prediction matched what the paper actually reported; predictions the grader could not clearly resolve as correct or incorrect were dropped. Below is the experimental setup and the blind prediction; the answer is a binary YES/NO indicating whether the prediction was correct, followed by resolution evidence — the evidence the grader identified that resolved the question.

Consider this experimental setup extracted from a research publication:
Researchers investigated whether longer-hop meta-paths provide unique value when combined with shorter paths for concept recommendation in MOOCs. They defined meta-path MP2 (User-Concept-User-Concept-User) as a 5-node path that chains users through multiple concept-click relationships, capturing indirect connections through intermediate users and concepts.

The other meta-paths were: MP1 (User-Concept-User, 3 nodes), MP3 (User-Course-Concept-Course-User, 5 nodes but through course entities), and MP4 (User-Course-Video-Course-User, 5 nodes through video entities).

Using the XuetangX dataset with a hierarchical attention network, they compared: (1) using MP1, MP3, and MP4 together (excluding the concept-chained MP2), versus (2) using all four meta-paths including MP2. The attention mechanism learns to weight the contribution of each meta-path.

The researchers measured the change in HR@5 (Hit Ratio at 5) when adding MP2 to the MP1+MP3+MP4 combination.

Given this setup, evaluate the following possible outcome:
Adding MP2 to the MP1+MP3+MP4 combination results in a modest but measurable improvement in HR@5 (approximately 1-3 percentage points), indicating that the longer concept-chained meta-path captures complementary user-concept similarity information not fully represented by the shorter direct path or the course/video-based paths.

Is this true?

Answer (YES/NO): NO